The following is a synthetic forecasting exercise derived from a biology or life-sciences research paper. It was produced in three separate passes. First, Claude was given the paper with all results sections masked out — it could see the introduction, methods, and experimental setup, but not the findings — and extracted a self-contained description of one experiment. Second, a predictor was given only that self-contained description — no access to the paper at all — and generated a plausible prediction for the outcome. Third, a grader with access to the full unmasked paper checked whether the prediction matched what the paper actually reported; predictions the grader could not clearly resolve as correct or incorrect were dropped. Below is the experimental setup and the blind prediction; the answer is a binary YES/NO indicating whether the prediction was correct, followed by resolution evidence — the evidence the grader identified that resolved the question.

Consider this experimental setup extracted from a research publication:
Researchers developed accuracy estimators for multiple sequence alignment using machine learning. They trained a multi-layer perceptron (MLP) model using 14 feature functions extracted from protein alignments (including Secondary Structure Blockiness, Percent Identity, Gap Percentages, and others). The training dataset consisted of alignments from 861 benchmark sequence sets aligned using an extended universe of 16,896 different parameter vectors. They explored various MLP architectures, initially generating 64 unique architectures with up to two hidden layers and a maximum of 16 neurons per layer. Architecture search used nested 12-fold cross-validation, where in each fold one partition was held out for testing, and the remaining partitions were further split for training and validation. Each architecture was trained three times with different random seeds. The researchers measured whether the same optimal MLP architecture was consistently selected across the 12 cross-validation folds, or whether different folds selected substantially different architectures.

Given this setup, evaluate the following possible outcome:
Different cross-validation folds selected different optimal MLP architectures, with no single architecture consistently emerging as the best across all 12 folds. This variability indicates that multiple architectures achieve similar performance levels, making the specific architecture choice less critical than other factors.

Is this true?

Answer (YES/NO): NO